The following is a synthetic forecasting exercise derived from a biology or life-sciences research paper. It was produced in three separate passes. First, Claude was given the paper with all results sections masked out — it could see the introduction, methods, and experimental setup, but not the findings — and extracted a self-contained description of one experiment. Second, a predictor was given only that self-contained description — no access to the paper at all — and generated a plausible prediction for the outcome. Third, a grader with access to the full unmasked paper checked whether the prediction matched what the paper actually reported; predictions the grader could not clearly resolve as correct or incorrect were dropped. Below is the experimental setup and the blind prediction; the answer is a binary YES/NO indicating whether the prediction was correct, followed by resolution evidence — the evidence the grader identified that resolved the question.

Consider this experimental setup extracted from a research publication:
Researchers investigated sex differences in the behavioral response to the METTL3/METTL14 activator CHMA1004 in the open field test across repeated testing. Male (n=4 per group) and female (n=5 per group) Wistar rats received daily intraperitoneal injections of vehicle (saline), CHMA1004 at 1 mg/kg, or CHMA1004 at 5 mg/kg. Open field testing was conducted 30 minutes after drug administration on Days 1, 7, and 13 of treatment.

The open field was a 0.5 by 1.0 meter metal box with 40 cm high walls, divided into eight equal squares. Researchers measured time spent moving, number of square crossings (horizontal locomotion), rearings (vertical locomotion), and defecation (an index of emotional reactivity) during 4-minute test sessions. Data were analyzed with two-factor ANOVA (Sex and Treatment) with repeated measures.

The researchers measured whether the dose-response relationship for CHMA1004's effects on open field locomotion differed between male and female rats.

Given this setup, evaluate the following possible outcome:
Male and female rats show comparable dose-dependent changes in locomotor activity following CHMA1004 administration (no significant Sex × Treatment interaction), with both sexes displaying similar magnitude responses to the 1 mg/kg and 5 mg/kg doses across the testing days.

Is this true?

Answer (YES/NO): NO